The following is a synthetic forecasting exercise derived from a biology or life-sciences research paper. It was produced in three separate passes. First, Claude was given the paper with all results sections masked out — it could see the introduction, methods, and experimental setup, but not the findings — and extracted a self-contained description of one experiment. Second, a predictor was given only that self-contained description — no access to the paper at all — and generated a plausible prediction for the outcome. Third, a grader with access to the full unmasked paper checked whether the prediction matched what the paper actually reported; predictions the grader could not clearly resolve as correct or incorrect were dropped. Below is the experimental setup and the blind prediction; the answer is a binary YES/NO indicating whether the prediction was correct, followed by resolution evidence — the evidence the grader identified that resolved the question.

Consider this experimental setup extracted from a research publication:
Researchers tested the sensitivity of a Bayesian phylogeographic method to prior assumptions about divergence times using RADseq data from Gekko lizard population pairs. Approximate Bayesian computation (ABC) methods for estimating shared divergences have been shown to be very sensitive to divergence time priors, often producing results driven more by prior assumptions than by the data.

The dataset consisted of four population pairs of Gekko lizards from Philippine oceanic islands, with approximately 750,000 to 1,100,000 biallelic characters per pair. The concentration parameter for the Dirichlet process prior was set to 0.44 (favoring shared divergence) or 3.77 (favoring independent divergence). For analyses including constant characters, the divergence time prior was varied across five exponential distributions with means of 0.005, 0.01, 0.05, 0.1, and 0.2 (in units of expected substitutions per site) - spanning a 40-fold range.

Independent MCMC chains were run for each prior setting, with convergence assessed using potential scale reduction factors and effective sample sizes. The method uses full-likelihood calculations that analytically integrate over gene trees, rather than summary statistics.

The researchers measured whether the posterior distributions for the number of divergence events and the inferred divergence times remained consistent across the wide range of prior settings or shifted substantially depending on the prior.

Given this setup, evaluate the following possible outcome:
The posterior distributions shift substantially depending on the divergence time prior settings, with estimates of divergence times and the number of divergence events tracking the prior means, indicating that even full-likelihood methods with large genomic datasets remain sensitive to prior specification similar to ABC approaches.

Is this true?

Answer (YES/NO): NO